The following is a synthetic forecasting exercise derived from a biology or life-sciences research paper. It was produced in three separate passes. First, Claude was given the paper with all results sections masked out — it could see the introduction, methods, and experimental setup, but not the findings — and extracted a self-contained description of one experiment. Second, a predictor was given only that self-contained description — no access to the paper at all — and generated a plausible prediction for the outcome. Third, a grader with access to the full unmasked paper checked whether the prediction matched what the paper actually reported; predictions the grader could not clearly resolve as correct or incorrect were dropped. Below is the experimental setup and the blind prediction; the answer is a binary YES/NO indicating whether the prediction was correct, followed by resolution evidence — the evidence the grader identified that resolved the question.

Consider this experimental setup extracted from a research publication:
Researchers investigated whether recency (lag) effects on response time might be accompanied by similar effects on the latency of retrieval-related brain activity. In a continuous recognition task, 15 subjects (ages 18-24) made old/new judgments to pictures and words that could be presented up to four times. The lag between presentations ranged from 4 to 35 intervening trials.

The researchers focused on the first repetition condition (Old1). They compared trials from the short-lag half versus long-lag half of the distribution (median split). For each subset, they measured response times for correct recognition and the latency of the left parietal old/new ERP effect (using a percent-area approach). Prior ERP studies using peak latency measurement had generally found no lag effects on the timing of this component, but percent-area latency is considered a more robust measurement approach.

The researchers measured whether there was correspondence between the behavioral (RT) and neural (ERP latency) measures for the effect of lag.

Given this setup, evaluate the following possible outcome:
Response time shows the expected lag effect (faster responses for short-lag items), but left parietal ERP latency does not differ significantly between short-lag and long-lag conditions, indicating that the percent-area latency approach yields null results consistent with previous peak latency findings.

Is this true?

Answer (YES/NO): NO